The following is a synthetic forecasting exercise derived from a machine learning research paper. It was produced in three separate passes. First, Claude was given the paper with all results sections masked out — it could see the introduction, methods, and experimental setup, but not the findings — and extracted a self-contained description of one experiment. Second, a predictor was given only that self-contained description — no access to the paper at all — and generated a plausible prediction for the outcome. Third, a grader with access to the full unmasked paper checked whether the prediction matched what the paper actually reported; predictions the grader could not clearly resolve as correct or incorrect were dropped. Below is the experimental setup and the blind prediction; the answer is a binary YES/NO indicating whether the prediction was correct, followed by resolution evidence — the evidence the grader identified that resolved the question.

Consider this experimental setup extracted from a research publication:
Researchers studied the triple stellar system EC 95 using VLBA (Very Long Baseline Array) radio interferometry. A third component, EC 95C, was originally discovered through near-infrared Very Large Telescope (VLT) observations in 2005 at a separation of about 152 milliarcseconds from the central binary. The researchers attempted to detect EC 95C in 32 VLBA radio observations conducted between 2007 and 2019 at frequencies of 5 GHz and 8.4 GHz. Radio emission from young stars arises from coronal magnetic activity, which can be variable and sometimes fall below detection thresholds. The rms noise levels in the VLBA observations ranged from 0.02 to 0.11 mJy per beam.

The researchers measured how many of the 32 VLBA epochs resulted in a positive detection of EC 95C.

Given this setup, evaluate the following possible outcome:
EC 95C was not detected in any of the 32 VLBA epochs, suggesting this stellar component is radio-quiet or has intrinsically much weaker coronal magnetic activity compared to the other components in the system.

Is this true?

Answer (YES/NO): NO